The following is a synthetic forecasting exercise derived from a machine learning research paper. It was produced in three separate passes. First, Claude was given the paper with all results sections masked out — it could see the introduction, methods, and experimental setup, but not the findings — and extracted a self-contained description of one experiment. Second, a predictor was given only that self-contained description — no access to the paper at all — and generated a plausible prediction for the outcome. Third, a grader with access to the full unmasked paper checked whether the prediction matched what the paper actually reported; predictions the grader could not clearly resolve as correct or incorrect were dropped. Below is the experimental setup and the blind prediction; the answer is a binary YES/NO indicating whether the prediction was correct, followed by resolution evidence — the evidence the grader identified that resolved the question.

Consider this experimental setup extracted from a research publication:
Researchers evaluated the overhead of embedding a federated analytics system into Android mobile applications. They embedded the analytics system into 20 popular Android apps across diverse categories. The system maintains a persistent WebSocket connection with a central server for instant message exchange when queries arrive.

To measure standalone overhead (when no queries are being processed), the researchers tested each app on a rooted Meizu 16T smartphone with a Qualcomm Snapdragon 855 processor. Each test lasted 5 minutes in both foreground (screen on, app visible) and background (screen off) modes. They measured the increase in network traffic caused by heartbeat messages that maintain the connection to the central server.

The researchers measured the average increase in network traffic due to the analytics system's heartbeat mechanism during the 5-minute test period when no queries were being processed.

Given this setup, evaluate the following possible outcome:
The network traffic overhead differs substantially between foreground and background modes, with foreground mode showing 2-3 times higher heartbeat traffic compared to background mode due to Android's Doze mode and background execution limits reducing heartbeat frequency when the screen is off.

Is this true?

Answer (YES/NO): NO